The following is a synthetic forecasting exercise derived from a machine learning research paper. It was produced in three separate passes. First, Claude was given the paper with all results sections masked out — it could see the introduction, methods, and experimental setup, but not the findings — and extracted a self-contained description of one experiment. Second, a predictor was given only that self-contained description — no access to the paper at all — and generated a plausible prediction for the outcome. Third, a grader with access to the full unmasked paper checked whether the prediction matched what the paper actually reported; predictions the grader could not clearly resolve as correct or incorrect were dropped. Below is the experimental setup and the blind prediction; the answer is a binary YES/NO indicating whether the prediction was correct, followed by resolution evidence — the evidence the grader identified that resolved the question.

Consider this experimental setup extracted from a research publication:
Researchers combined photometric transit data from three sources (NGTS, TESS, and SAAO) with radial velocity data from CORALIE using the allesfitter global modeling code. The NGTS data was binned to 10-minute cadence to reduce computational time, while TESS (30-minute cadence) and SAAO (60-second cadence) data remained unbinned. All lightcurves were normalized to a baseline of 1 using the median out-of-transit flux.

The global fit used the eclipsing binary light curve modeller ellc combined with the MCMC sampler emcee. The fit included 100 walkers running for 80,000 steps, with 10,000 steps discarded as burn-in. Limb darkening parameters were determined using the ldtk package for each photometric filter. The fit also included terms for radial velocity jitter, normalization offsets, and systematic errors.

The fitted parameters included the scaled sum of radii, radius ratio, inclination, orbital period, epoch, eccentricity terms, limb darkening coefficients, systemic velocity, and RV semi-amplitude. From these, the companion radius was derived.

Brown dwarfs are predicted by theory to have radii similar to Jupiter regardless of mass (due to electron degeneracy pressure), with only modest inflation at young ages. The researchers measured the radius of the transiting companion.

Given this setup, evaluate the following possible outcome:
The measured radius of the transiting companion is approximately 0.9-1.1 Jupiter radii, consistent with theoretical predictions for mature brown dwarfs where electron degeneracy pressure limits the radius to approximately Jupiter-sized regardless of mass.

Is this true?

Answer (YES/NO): NO